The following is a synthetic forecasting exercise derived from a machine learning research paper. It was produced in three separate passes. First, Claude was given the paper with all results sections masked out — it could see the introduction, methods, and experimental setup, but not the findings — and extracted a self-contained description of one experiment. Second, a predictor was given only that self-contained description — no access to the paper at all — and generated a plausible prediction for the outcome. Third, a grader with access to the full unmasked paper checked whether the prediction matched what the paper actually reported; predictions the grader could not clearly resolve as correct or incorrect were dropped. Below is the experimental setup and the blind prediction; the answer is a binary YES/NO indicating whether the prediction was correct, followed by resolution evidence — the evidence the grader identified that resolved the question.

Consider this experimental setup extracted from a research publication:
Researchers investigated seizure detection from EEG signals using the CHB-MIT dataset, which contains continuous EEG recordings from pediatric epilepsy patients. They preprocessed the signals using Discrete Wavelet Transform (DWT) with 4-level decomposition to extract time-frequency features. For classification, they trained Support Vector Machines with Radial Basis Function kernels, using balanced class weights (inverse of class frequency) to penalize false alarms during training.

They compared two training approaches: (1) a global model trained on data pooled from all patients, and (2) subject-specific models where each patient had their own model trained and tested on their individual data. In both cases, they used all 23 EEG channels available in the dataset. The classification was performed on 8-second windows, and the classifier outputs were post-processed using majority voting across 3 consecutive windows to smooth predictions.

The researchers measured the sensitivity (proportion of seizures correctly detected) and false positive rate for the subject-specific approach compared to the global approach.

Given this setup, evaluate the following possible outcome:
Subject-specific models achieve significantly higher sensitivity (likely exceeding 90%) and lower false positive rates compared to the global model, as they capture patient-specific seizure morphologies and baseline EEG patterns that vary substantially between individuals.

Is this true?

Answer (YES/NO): YES